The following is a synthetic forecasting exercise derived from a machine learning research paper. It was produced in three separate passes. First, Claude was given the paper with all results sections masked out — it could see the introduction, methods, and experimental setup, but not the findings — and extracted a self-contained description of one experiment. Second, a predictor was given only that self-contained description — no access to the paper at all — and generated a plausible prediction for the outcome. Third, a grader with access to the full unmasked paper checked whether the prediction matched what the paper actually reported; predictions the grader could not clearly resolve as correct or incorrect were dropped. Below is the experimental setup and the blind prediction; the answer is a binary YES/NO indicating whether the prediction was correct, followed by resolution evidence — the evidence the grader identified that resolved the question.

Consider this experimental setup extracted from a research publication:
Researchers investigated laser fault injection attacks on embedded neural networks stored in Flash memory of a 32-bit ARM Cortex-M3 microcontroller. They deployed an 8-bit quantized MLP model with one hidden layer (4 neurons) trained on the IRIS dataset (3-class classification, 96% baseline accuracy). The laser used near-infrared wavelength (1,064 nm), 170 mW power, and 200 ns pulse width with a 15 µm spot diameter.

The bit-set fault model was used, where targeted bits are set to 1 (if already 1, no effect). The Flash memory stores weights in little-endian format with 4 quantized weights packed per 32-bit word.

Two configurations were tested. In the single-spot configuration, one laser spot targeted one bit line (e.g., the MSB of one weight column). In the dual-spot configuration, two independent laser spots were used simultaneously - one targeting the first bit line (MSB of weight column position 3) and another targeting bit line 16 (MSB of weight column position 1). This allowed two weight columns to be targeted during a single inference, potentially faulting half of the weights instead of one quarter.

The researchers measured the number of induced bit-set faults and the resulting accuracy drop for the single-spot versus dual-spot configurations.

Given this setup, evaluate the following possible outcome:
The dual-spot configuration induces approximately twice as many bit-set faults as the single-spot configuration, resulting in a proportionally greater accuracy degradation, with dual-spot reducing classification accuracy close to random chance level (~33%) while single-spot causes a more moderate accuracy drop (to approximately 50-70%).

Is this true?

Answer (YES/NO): NO